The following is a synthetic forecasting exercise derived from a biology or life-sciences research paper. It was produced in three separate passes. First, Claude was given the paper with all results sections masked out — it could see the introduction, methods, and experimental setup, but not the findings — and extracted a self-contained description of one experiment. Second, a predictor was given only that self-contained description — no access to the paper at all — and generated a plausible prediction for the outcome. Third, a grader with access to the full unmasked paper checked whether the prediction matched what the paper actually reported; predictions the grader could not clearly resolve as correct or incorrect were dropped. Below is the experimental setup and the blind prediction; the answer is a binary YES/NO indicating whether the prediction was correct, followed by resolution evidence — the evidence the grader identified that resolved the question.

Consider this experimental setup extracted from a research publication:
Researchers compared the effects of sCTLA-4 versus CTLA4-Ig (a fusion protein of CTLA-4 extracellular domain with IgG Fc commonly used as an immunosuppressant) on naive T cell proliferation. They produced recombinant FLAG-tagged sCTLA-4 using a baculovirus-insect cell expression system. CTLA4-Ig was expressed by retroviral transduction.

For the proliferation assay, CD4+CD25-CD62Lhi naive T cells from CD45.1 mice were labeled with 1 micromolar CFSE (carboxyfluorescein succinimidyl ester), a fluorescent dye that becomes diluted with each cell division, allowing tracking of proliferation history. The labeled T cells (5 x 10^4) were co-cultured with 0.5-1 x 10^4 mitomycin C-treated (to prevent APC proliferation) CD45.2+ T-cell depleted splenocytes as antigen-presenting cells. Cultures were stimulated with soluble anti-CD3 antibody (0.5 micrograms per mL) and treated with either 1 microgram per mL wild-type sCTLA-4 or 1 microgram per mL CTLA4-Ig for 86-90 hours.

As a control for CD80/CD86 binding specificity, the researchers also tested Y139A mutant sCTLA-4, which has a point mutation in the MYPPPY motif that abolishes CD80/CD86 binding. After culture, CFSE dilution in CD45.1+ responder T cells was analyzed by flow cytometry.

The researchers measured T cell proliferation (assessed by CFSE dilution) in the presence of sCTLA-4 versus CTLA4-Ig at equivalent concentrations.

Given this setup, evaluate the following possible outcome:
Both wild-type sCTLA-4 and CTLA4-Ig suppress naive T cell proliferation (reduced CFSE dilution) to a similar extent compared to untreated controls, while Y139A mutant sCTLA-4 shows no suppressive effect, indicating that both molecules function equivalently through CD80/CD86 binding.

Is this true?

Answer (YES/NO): NO